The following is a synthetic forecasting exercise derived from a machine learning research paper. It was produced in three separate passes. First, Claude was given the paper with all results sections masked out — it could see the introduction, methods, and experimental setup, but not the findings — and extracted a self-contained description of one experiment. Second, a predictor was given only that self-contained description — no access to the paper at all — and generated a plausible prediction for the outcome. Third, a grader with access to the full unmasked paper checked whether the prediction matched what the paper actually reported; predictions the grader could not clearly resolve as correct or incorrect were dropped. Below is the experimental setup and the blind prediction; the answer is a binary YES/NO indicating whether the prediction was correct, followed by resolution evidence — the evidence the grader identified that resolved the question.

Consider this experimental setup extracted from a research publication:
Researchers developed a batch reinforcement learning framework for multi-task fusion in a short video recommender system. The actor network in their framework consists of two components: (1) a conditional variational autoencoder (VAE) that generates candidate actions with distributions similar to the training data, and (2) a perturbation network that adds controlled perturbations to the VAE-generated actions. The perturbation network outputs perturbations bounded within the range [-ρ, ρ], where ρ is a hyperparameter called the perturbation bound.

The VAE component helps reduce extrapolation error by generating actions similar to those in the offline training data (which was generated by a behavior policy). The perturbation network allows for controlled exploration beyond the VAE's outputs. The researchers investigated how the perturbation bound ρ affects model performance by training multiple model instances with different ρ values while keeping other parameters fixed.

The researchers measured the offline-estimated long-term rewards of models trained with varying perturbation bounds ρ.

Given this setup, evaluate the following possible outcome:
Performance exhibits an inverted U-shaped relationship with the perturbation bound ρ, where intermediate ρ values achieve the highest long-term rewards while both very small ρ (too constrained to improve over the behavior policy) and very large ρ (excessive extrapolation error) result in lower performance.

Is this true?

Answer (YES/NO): YES